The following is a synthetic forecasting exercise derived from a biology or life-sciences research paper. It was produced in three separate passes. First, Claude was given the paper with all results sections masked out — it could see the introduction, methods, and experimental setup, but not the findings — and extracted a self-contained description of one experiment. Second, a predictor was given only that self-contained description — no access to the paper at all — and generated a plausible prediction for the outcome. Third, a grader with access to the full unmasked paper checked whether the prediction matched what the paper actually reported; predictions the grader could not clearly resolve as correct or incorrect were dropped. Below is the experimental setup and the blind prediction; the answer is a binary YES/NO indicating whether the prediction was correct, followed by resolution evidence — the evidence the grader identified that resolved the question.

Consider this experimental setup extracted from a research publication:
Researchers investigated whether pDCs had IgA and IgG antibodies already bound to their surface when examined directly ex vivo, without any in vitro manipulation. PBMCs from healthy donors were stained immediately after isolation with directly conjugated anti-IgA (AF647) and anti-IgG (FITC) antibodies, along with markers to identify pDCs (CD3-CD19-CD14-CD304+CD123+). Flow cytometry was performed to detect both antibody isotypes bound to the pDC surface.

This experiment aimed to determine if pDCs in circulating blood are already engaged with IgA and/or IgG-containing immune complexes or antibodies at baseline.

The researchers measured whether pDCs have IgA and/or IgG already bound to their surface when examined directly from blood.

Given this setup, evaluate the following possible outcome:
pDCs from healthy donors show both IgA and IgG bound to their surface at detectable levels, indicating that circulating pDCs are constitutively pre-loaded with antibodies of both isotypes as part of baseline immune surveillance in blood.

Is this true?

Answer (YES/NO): YES